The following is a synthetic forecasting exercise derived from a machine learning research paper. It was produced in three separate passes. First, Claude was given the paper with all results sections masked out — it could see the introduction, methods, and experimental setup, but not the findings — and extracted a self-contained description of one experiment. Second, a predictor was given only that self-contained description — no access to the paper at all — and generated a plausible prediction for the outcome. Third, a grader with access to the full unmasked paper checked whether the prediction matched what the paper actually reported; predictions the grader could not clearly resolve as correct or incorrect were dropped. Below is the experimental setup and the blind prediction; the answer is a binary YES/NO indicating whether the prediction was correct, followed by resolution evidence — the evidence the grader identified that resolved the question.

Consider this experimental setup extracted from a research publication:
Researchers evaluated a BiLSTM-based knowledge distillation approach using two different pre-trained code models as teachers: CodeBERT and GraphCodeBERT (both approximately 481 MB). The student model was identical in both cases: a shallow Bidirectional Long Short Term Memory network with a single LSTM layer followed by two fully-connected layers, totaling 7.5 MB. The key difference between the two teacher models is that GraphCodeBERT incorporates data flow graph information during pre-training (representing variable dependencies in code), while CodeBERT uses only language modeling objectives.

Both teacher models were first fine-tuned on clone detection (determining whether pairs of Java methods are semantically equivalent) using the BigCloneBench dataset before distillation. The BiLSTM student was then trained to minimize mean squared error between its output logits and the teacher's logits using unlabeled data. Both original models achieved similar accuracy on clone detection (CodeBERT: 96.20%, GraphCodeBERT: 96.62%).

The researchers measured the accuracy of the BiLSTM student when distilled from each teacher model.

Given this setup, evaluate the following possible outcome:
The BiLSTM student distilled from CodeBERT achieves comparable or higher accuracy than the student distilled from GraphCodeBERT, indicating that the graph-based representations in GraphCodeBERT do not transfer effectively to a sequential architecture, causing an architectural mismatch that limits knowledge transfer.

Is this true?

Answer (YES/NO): NO